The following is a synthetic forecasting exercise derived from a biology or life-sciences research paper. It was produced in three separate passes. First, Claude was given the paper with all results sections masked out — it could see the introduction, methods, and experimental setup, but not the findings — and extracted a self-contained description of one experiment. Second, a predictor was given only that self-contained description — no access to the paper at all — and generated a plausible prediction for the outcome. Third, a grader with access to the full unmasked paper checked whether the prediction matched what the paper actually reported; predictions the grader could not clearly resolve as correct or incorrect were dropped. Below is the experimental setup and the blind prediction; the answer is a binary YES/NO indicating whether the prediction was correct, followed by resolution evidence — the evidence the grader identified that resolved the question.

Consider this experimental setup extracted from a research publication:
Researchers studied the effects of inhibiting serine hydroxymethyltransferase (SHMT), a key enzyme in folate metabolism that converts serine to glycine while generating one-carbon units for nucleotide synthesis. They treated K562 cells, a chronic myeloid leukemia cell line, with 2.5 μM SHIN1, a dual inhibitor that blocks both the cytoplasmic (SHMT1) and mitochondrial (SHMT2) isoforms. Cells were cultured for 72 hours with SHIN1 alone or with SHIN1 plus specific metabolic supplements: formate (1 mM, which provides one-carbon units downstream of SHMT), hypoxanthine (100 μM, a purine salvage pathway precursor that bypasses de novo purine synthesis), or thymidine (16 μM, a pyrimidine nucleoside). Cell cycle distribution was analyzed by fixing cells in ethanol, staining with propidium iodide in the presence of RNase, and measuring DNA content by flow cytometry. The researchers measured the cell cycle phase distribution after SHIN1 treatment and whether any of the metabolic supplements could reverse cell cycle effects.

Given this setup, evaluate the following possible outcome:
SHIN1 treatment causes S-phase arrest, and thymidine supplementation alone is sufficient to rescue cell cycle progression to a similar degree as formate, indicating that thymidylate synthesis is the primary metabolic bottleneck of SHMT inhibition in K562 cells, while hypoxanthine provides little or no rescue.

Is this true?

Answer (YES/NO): NO